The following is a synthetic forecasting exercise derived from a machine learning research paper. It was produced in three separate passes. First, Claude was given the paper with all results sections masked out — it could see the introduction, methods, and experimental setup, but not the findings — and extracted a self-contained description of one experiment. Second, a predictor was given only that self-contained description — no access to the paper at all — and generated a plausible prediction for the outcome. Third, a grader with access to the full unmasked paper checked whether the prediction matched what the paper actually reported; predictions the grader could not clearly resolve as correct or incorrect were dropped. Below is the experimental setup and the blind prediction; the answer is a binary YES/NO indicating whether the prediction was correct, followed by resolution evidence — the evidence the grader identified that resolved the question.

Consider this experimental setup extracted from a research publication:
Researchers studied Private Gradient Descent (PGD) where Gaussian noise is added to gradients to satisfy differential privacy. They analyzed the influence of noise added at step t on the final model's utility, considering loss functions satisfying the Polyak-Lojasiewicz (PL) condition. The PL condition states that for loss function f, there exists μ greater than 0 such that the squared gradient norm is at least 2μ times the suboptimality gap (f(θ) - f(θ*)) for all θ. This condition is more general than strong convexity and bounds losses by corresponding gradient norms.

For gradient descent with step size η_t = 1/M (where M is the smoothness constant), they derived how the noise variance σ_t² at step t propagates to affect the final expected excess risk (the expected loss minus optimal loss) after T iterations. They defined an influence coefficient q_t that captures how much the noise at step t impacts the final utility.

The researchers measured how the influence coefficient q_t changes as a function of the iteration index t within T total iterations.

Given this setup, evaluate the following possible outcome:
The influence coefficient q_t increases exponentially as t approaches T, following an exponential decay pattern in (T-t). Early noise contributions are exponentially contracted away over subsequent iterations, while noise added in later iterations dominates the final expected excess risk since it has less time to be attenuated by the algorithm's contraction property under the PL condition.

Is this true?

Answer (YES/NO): YES